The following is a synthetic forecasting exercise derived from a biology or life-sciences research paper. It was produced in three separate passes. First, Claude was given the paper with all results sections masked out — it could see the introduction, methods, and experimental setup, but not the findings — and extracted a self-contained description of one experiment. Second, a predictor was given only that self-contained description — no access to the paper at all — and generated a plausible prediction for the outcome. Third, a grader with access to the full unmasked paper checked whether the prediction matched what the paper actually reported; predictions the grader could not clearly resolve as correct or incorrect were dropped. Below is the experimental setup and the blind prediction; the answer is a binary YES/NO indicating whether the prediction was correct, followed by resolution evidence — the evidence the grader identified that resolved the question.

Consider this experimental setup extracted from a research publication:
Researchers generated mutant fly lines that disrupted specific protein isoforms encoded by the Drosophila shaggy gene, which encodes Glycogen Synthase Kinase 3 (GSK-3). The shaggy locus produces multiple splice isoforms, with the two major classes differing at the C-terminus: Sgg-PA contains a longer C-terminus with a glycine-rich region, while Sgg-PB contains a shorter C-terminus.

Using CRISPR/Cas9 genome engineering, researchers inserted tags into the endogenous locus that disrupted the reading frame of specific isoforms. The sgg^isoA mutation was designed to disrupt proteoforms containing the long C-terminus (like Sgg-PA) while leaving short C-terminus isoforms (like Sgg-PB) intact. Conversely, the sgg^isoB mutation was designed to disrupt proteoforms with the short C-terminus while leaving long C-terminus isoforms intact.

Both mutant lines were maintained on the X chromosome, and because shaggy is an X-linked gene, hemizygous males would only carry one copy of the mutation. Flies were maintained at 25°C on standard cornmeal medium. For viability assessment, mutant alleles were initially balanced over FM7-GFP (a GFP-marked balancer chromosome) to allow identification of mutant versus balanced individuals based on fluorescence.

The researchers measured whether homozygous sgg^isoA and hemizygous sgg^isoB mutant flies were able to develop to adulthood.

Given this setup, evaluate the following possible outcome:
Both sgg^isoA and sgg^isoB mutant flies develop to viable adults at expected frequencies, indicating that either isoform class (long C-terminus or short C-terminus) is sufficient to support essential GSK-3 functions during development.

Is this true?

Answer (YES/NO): NO